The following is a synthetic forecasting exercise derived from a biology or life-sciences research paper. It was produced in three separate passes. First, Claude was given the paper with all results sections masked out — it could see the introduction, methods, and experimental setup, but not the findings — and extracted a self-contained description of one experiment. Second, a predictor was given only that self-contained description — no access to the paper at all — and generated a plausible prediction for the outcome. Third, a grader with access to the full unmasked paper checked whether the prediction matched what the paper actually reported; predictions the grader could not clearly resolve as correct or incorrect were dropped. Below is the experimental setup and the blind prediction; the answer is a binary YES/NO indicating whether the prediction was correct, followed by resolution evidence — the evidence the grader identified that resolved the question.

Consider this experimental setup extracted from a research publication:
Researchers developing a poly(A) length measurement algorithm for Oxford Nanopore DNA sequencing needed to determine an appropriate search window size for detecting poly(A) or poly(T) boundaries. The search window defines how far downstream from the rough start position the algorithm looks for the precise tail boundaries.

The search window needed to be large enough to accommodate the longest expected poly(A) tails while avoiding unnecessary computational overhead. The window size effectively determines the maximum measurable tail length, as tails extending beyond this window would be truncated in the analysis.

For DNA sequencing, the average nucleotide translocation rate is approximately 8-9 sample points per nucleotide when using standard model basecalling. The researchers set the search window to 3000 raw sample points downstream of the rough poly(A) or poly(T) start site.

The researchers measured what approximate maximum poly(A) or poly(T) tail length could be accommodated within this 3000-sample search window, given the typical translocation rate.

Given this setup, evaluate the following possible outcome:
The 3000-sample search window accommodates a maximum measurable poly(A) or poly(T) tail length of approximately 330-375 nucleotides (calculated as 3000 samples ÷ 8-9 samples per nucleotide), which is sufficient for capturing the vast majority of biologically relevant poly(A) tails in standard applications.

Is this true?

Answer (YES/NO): YES